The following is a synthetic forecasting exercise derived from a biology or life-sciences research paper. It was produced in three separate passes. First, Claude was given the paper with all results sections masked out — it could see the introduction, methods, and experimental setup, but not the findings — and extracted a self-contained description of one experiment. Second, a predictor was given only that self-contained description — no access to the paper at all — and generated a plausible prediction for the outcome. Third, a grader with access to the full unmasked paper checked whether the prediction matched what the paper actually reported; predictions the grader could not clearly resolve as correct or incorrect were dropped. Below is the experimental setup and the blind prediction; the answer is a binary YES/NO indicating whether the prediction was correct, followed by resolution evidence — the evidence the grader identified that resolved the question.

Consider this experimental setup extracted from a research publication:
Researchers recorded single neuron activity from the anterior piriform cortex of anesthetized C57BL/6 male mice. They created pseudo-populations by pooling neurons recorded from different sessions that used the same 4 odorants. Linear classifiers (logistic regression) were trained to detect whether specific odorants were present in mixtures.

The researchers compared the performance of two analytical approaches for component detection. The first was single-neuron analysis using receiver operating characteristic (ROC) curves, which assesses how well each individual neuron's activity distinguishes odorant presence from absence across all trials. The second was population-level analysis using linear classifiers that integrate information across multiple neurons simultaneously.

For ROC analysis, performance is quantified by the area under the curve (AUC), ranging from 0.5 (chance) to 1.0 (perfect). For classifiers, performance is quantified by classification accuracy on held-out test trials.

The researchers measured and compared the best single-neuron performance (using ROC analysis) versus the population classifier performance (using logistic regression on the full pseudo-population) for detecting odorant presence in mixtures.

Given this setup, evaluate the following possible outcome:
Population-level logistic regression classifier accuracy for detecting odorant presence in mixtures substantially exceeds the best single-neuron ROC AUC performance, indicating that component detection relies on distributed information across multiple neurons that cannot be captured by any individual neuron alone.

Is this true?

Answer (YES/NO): NO